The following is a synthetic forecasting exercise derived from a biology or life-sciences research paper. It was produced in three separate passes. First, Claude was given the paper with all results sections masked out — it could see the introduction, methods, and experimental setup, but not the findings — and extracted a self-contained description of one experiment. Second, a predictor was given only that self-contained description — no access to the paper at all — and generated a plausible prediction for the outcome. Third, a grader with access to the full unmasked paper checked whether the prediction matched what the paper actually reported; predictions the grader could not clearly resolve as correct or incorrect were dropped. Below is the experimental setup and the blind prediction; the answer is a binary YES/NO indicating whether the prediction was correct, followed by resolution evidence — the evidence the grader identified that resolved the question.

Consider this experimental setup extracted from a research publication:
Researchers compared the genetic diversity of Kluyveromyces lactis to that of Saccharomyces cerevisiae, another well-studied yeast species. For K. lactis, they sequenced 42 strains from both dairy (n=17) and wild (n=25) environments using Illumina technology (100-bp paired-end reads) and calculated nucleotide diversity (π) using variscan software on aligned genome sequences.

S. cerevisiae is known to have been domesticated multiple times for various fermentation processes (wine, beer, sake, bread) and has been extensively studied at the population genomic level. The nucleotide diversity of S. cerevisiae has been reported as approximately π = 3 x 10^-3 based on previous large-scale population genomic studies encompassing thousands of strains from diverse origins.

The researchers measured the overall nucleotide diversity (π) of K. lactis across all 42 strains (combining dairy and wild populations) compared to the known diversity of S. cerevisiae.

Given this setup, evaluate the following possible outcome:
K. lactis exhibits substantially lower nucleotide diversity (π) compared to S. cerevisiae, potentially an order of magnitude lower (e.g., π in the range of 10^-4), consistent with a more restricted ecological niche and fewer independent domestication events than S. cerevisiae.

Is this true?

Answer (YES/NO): NO